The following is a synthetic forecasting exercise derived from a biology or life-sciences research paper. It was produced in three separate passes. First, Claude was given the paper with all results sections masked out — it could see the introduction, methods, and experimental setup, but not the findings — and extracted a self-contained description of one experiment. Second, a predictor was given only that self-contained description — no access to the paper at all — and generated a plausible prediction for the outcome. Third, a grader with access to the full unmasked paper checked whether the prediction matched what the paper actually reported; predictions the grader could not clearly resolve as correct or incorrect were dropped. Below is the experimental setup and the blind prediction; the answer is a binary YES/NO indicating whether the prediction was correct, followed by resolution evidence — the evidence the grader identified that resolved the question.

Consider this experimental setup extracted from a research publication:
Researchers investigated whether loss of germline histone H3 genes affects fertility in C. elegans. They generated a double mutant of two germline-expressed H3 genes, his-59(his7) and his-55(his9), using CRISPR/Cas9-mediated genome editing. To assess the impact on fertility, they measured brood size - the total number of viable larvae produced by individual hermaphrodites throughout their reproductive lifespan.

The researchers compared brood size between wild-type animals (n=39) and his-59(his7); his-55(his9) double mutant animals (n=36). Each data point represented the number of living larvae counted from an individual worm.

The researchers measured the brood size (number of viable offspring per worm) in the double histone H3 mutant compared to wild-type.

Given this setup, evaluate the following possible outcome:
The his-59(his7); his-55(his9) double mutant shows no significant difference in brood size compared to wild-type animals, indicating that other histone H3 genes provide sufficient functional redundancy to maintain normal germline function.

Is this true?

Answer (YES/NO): NO